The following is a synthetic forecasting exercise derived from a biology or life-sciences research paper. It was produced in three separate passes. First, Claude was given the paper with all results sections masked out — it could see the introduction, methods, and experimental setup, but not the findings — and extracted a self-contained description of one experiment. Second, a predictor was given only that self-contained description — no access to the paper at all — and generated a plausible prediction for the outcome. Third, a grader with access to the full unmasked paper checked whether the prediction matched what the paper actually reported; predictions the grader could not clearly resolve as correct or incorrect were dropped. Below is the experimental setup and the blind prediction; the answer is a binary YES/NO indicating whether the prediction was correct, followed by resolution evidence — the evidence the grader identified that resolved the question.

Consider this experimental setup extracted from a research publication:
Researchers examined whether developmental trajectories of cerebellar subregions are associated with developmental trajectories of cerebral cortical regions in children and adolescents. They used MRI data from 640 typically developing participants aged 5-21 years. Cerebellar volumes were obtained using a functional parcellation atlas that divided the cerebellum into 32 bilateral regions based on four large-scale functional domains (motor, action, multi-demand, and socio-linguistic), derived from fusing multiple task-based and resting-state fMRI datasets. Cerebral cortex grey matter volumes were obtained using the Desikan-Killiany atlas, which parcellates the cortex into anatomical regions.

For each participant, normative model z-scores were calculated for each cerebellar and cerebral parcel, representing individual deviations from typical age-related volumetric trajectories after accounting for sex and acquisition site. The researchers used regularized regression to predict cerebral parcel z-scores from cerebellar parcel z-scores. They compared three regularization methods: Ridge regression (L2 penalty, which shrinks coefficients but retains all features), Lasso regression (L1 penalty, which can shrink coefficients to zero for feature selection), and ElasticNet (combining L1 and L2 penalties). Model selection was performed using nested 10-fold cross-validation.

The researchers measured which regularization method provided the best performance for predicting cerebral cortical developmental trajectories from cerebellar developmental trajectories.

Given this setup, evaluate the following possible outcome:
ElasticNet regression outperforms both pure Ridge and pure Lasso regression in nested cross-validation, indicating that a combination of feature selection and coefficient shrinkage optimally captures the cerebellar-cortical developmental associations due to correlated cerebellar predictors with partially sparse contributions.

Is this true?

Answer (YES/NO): NO